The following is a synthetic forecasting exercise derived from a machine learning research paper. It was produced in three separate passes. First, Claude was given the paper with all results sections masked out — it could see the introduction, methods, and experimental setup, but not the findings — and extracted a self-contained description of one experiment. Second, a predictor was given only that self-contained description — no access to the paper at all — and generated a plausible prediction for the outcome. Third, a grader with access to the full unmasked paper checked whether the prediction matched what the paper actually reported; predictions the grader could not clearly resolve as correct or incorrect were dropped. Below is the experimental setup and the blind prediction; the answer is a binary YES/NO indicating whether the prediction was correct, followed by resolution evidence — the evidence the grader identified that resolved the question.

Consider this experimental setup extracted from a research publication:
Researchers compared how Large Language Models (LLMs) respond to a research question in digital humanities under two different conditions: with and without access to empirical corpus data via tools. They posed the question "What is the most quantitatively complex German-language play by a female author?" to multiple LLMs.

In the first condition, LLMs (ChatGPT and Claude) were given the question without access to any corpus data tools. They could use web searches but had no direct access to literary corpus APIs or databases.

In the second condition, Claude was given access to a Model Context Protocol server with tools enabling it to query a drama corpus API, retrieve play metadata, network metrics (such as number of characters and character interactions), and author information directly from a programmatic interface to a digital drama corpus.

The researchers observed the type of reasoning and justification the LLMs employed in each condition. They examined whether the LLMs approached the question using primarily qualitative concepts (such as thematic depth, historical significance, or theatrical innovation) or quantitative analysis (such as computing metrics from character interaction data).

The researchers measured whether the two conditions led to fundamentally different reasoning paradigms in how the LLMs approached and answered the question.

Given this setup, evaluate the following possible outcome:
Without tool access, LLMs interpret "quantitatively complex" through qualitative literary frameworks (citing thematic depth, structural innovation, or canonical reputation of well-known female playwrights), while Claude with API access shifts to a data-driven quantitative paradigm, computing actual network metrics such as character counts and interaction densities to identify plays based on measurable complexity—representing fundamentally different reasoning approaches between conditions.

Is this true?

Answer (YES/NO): YES